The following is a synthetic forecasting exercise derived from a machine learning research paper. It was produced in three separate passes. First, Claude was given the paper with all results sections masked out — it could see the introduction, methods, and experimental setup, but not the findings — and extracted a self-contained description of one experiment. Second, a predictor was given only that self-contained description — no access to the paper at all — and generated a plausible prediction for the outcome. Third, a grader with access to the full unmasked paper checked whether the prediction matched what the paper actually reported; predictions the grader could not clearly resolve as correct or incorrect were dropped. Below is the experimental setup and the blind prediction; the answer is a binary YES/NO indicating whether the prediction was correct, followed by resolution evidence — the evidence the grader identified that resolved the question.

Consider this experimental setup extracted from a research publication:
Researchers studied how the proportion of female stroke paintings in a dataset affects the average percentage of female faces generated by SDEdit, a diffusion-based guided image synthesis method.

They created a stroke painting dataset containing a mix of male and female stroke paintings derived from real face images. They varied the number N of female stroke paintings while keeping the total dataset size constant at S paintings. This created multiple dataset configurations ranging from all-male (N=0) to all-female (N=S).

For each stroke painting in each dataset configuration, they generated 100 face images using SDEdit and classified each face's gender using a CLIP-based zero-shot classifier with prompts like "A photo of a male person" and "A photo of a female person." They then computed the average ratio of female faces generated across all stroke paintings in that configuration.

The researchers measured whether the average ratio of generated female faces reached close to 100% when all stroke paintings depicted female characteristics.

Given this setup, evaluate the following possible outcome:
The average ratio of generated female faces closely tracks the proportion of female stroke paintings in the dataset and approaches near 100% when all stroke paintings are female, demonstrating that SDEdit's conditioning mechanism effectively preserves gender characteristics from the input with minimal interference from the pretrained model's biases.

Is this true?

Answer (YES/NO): NO